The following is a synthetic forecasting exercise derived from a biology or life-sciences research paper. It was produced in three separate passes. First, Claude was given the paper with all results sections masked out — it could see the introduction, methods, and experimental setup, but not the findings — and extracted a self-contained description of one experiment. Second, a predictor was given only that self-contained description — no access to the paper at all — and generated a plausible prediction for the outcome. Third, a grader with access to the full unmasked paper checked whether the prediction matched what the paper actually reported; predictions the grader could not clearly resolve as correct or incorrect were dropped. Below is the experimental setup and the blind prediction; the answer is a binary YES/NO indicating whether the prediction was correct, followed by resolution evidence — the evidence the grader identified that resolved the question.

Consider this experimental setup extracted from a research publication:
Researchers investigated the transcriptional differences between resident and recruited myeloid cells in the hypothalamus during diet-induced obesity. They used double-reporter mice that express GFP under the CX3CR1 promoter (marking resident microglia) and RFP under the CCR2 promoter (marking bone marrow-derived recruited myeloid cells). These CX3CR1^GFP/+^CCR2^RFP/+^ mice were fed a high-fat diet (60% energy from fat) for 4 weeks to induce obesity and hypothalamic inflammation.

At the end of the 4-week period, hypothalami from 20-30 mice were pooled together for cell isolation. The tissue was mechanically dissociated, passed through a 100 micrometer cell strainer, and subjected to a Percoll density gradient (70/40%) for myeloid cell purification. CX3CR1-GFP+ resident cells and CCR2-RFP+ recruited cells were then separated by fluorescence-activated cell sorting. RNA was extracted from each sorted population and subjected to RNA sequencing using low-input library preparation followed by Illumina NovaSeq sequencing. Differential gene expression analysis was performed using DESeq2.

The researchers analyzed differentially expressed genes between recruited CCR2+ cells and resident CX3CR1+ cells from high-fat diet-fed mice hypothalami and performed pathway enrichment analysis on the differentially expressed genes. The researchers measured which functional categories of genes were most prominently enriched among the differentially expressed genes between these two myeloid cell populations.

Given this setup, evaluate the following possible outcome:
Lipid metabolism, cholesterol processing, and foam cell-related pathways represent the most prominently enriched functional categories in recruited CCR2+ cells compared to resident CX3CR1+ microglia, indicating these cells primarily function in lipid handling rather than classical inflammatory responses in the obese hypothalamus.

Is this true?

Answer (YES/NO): NO